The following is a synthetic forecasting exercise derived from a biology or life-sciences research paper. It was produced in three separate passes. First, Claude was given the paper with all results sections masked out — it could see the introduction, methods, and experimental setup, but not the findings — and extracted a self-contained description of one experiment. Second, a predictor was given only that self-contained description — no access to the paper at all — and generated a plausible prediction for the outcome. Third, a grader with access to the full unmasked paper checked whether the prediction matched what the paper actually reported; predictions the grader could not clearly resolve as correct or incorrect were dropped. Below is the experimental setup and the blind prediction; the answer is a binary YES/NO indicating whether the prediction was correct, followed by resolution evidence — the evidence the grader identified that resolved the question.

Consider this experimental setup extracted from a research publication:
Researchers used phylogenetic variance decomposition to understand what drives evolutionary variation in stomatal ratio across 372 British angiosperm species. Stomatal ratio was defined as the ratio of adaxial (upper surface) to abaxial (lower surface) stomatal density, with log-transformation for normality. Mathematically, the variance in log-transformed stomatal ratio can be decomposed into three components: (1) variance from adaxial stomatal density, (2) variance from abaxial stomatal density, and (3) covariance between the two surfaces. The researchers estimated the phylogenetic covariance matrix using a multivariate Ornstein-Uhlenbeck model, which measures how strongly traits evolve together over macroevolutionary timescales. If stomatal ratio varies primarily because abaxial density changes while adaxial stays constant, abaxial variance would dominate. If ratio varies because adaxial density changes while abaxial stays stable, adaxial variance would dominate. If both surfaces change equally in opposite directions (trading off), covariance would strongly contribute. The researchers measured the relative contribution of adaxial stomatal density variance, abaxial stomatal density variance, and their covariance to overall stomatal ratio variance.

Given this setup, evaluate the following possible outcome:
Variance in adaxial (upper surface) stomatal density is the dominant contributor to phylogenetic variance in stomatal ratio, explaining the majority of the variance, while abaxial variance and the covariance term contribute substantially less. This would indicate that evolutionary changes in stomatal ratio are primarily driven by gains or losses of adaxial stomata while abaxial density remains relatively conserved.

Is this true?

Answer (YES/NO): YES